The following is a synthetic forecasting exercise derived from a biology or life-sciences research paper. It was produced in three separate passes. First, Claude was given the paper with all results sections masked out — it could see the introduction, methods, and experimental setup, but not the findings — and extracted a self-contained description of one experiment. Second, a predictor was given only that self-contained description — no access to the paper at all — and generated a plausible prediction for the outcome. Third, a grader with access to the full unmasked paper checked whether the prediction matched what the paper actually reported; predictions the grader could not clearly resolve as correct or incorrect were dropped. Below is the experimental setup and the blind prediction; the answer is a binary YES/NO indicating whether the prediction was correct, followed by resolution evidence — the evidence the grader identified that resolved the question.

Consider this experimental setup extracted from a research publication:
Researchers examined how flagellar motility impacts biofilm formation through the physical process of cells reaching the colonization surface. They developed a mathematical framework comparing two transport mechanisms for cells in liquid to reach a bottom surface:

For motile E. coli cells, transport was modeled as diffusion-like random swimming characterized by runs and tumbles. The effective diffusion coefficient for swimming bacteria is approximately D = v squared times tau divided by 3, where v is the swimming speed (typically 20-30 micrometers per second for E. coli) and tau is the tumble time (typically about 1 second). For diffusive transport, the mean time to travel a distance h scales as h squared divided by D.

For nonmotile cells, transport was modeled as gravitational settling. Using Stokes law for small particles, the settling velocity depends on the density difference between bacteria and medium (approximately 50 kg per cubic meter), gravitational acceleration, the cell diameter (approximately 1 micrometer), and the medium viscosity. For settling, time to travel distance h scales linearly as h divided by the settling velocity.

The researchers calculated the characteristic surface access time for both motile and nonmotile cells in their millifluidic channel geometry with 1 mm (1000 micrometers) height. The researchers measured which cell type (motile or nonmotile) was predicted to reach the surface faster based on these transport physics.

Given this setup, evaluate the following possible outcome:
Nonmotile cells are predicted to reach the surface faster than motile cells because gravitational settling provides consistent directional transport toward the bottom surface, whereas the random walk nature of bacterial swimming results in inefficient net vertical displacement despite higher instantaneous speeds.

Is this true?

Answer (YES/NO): YES